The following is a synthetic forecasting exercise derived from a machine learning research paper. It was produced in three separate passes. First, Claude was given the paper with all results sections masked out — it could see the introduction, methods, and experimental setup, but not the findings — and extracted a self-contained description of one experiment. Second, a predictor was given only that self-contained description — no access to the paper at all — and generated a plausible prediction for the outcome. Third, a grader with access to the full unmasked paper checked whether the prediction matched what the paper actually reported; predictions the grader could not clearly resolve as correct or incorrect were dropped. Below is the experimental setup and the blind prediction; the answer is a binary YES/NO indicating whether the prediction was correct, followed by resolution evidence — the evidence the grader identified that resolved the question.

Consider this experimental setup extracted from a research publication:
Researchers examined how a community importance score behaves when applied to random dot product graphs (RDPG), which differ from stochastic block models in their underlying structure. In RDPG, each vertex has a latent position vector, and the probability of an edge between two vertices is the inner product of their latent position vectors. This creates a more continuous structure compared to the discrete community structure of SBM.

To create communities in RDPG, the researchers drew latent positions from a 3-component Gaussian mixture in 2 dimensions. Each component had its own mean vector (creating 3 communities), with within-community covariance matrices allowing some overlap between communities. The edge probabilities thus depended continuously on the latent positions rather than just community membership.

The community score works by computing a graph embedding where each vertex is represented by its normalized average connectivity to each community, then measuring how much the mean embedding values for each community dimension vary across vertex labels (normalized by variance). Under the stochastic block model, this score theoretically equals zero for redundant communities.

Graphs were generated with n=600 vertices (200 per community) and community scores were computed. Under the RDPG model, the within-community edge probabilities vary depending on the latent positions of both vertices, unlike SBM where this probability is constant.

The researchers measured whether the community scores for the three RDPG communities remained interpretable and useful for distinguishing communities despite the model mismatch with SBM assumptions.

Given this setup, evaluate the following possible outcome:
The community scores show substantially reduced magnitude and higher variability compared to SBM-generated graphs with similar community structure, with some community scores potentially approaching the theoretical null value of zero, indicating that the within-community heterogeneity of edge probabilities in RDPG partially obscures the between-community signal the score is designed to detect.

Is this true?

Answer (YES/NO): NO